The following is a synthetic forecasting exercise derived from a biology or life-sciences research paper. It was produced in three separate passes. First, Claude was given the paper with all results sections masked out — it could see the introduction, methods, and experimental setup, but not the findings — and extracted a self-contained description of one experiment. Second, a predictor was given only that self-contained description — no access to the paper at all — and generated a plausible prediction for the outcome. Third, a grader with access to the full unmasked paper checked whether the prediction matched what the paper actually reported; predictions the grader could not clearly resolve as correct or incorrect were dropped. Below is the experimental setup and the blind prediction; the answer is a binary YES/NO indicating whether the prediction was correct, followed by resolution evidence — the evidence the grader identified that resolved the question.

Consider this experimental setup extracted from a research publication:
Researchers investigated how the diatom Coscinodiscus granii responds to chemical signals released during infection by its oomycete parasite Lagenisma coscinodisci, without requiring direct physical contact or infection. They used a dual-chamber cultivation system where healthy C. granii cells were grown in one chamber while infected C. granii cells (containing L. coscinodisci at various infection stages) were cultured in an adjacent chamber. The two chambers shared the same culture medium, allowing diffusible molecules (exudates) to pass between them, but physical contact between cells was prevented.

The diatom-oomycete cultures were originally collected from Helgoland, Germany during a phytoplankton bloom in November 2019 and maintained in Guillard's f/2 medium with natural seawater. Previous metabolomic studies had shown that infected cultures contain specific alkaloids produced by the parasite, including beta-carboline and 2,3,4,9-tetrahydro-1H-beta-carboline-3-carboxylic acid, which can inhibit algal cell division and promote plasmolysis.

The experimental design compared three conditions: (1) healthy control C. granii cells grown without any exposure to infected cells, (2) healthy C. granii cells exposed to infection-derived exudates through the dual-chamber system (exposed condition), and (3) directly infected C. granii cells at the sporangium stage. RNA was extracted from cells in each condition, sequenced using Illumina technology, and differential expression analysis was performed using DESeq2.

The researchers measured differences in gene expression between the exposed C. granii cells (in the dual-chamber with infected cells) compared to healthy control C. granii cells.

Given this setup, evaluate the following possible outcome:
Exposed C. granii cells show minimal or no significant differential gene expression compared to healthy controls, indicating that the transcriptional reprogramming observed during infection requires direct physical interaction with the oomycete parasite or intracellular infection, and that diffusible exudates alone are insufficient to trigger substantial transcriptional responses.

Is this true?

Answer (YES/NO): YES